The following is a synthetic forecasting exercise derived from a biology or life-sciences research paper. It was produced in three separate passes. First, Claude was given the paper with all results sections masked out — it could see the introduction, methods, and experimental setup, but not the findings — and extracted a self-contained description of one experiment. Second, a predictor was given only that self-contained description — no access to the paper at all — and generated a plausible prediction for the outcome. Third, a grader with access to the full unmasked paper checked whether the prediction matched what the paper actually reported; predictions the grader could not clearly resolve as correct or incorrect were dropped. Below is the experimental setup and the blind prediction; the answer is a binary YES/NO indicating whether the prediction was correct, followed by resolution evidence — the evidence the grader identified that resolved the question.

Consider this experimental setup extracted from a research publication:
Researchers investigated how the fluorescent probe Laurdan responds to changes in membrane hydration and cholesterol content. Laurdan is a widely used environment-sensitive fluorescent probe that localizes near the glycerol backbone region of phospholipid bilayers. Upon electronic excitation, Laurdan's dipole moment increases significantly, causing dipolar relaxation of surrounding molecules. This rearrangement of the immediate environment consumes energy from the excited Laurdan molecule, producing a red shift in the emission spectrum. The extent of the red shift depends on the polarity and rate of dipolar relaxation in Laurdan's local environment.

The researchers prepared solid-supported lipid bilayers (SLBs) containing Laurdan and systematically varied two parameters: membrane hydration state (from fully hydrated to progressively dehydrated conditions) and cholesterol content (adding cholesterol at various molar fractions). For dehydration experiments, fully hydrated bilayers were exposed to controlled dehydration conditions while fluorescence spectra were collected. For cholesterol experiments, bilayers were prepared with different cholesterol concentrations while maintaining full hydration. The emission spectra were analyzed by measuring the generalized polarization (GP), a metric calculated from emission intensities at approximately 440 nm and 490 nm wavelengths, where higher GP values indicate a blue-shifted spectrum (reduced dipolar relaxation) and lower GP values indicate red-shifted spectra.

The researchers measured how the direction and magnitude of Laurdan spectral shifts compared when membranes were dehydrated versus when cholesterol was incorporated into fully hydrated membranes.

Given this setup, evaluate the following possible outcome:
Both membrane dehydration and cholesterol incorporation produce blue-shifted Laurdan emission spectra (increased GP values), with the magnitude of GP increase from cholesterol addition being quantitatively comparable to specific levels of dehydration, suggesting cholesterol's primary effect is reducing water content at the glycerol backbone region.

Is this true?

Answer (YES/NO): NO